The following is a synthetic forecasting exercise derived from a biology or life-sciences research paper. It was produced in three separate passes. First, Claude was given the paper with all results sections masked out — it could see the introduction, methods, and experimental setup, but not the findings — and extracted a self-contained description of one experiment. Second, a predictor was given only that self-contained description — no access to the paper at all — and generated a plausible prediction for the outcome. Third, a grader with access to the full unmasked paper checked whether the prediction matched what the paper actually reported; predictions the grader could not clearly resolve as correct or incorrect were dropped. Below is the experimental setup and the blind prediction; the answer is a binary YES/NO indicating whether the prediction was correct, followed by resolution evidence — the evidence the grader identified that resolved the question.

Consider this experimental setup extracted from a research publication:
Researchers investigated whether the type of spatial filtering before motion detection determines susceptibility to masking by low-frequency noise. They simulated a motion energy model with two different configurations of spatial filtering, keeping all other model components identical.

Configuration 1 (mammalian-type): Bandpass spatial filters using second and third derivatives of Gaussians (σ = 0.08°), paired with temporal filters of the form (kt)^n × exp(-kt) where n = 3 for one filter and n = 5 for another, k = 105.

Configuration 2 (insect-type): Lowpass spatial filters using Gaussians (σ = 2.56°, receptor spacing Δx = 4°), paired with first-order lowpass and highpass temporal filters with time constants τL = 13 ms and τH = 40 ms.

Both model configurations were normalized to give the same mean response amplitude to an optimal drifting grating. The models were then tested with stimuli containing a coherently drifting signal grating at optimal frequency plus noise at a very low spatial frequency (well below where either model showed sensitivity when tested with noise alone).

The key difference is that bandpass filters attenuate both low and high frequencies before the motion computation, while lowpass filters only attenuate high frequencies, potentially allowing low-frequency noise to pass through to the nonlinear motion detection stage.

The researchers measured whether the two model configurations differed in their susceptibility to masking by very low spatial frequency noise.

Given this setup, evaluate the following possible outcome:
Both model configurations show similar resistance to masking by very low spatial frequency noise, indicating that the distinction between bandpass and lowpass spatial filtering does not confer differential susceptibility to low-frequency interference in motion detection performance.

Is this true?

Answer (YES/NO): NO